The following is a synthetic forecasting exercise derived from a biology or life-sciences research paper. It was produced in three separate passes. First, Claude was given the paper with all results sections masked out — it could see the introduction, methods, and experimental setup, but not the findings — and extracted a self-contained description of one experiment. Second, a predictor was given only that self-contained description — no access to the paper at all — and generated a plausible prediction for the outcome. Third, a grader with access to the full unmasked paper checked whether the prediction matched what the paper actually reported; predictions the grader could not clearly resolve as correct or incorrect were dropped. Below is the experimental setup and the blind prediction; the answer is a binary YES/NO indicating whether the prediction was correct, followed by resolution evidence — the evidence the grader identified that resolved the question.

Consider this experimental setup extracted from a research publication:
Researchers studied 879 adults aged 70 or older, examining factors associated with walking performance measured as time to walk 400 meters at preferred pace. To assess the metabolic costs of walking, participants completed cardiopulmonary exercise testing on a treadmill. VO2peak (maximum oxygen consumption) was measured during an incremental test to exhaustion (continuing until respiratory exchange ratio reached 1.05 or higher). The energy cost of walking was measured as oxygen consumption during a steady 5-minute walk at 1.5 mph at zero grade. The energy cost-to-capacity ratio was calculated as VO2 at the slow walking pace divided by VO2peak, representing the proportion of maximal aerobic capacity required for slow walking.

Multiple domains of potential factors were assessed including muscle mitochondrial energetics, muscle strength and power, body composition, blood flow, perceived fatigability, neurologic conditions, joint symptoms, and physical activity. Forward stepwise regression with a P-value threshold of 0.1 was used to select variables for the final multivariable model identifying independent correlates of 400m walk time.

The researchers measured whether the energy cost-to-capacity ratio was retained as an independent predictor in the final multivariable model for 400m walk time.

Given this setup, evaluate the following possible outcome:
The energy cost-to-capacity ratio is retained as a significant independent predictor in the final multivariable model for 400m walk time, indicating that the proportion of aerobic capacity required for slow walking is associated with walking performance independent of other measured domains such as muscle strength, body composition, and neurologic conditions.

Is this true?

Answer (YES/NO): YES